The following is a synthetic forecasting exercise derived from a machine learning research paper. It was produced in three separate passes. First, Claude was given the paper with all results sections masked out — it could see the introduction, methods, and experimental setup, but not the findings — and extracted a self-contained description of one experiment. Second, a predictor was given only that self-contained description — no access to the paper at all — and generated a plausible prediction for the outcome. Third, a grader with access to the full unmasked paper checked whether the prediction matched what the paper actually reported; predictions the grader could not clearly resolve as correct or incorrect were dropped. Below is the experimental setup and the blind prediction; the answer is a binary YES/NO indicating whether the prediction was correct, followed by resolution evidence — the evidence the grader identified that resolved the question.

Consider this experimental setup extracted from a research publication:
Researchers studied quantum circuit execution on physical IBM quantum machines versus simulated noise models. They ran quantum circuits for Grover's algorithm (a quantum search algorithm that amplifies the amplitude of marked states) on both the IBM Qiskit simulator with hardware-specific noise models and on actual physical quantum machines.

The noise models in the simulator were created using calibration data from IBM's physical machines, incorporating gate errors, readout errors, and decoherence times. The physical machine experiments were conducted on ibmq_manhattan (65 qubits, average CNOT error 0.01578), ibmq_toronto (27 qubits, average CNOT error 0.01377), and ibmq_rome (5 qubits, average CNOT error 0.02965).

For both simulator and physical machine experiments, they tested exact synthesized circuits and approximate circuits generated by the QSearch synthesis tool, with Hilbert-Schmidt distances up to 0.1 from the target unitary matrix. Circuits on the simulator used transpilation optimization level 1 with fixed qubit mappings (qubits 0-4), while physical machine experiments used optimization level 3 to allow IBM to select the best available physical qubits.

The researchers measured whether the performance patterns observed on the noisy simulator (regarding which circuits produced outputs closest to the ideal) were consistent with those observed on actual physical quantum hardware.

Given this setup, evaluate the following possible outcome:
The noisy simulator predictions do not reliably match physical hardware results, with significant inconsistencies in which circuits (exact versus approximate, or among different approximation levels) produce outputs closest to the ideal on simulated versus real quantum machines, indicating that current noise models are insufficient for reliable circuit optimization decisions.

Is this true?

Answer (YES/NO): NO